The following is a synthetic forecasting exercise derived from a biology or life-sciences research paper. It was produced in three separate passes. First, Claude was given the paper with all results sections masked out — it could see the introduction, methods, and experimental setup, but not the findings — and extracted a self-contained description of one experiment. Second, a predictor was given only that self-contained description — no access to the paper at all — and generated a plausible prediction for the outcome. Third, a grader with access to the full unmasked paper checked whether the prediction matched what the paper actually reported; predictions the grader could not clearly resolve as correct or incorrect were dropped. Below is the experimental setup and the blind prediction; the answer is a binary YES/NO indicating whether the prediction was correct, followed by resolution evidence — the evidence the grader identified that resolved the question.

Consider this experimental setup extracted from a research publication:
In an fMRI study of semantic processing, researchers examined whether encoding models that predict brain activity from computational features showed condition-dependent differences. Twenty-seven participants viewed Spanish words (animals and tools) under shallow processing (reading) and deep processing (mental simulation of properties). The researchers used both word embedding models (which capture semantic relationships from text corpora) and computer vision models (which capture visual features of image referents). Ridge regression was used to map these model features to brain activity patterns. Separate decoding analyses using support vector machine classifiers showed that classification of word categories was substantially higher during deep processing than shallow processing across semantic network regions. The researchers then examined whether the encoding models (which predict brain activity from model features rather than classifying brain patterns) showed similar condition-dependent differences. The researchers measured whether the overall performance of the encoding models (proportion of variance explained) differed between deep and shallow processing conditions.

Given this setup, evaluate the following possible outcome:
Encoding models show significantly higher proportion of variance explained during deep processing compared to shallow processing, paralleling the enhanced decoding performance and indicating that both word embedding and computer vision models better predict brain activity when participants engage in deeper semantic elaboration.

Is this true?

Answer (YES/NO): NO